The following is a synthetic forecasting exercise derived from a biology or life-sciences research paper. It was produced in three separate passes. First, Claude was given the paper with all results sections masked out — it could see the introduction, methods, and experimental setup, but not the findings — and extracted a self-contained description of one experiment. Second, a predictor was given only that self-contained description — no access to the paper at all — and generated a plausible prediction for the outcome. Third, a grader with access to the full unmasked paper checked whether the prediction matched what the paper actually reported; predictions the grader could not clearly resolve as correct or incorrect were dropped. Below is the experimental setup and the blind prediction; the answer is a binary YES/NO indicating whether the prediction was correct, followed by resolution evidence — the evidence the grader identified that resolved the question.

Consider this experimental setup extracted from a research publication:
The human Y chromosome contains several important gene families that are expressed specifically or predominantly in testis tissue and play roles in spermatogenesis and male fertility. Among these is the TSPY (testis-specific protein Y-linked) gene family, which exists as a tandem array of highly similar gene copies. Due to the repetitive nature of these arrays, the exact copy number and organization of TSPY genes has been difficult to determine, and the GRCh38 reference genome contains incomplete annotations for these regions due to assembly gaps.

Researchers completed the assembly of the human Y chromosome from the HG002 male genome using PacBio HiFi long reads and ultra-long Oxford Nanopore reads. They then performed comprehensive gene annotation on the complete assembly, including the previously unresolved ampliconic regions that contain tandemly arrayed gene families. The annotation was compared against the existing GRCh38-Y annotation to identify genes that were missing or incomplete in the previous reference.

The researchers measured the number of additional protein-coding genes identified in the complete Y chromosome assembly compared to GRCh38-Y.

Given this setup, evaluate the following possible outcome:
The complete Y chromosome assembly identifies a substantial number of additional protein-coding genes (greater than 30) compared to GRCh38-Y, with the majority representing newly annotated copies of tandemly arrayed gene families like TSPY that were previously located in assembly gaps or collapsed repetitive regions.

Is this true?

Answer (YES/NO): YES